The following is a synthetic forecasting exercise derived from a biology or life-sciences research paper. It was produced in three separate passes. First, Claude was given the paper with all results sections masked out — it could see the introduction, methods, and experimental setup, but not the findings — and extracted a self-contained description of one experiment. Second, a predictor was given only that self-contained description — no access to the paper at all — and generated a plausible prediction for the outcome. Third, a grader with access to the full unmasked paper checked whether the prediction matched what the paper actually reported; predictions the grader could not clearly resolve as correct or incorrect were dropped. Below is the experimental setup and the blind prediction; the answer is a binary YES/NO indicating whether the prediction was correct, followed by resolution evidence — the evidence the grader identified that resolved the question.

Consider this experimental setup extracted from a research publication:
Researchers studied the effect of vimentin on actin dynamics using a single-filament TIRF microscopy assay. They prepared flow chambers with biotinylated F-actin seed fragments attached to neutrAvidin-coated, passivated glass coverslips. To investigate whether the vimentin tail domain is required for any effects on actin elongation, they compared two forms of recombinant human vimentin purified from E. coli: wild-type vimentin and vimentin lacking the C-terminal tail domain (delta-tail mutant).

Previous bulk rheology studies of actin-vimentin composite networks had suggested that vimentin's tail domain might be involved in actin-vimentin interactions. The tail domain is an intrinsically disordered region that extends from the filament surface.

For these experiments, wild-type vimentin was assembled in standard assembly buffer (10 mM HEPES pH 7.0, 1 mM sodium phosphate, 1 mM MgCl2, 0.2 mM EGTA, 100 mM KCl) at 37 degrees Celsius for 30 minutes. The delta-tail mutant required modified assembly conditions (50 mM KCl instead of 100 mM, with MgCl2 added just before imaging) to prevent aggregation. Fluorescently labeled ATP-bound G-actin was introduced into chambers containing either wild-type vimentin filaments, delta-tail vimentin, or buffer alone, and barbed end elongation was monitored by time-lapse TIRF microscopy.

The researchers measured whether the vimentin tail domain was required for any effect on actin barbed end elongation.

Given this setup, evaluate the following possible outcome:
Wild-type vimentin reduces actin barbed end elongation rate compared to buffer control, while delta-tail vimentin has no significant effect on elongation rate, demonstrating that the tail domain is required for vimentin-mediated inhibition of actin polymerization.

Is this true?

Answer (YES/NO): NO